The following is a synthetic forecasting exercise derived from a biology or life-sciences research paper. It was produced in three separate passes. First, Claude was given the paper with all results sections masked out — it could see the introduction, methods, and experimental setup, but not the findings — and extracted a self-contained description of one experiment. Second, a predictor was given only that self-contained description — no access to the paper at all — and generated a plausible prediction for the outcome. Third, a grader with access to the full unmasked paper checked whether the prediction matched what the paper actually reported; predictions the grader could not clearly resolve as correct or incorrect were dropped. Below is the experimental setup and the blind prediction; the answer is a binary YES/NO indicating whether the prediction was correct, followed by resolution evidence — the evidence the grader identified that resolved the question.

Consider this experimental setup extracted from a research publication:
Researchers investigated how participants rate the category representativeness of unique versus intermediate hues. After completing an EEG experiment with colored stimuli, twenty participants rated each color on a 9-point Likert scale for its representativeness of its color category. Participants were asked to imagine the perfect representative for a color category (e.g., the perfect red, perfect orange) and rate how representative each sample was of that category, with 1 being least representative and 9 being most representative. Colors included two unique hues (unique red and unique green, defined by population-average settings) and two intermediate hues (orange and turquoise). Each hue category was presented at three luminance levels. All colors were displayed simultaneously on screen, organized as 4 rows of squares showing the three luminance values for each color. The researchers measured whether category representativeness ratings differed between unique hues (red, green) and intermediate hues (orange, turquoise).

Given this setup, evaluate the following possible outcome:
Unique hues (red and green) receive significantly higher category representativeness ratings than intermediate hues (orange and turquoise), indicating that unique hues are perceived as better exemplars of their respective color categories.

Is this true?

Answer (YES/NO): NO